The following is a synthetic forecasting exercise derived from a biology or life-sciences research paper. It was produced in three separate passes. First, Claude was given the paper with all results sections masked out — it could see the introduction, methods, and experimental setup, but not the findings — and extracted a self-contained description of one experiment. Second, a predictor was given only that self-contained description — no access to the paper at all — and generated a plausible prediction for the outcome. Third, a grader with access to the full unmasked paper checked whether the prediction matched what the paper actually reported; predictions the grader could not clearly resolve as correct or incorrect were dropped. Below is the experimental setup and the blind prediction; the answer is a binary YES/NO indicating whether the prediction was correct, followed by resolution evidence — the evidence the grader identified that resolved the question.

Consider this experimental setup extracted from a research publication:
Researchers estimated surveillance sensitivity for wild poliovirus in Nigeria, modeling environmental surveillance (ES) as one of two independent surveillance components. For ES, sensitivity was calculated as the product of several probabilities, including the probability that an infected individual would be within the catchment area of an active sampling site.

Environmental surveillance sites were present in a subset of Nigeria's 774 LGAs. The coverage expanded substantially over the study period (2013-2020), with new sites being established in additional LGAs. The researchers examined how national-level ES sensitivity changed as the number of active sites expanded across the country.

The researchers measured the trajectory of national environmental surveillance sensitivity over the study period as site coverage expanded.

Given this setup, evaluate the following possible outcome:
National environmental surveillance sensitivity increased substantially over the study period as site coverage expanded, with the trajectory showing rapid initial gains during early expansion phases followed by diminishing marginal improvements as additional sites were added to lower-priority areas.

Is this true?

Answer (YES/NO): NO